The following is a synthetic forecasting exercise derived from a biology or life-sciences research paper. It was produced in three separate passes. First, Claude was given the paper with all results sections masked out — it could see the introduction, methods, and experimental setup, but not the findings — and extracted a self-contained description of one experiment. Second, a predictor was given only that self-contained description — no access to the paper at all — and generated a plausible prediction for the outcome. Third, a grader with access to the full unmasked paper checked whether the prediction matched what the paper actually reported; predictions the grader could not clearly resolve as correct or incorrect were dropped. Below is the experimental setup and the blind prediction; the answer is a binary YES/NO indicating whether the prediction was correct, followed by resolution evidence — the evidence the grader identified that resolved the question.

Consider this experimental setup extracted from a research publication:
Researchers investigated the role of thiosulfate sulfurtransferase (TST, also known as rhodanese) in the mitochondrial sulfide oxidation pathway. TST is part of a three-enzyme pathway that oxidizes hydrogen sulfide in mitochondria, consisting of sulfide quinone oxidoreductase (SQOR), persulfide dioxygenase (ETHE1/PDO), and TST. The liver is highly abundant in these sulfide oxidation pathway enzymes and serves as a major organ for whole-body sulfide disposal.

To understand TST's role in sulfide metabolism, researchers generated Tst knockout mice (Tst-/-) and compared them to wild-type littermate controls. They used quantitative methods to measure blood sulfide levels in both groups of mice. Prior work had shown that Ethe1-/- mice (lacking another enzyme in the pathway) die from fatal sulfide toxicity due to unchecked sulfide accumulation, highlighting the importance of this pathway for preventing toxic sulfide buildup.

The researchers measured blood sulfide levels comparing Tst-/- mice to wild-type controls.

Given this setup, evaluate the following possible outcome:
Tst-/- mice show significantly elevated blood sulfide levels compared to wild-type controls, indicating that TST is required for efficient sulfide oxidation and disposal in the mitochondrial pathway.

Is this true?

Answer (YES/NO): YES